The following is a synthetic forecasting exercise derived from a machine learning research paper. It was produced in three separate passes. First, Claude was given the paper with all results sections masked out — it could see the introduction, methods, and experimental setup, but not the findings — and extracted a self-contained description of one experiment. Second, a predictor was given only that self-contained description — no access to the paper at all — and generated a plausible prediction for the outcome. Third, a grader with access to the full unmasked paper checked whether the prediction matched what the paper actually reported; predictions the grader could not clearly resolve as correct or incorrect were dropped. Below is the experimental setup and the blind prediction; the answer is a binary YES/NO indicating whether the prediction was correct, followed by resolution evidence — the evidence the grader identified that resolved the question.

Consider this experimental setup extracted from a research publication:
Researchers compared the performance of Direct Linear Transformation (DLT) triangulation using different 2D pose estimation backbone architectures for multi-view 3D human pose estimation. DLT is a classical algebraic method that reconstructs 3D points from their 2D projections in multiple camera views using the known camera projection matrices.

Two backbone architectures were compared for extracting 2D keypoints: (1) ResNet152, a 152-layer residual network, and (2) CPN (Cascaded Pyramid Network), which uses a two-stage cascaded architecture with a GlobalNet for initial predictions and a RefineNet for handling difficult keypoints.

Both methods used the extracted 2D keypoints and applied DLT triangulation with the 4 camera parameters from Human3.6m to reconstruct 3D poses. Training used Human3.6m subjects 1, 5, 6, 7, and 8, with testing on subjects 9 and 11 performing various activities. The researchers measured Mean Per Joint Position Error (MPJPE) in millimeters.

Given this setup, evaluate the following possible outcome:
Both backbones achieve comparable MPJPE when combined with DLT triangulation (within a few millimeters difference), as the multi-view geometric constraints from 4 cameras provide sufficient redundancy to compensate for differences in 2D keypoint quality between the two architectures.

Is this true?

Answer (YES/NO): NO